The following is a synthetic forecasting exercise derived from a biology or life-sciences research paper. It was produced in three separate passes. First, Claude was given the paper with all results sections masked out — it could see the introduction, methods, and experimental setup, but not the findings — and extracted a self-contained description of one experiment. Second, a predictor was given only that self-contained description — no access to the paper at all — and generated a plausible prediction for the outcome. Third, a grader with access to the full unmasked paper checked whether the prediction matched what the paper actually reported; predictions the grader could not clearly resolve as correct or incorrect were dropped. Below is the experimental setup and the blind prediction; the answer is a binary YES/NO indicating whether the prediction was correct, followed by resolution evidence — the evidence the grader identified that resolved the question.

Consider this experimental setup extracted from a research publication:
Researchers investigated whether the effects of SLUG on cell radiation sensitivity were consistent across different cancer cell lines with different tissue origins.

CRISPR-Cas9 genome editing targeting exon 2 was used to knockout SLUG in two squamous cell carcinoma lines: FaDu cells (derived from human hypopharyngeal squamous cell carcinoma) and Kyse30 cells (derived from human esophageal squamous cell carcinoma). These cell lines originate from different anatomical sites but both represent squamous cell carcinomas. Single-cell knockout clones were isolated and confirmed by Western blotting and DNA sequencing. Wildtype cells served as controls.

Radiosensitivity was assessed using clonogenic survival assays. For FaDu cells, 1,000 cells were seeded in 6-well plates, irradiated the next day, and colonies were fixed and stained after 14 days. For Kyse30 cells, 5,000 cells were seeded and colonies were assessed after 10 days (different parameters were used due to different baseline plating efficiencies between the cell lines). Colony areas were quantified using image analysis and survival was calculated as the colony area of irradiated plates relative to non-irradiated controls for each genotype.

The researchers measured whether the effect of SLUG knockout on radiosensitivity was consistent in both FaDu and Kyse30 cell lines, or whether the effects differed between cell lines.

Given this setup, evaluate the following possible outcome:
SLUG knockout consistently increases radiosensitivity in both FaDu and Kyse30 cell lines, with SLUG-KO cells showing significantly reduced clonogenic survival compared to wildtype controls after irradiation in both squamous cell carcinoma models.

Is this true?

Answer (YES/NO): NO